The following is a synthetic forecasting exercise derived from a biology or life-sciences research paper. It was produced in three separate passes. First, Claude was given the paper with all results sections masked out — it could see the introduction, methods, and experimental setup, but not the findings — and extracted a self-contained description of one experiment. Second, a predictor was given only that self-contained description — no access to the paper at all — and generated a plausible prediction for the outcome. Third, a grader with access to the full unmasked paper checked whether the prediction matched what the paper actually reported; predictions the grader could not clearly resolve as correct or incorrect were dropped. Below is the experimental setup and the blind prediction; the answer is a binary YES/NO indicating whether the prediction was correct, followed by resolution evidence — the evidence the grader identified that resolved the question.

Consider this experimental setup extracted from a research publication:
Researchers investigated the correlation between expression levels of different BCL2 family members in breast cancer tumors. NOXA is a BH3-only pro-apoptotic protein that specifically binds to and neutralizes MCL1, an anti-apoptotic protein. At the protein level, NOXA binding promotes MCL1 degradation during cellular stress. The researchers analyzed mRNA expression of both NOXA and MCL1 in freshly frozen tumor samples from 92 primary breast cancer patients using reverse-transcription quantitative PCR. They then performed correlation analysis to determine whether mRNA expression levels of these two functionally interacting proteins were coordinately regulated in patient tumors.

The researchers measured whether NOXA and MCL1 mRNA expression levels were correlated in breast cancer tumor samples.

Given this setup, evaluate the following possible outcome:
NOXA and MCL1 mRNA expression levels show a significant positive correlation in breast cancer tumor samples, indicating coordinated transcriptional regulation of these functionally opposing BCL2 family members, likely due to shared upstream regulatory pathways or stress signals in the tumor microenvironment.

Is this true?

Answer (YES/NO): NO